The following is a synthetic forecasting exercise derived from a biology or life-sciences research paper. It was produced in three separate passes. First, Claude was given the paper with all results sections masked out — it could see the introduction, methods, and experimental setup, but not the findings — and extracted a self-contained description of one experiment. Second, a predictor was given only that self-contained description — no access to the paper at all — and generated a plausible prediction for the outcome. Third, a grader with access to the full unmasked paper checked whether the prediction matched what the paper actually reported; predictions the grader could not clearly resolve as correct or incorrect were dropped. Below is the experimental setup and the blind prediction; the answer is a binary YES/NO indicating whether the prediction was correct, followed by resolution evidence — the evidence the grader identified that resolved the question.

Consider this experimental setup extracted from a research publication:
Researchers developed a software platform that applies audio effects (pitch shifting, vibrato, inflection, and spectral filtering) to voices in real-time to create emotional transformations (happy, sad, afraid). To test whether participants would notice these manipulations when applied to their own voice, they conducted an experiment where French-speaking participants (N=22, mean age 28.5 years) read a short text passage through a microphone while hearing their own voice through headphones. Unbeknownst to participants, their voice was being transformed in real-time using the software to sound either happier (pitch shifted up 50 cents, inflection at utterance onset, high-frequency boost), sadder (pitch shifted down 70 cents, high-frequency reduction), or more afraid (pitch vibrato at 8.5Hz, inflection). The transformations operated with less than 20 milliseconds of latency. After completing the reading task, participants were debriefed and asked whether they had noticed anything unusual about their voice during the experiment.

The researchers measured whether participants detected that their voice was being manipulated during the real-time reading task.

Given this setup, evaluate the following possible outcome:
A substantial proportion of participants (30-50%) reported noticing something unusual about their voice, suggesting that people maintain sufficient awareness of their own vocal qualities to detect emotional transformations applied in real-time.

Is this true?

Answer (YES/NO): NO